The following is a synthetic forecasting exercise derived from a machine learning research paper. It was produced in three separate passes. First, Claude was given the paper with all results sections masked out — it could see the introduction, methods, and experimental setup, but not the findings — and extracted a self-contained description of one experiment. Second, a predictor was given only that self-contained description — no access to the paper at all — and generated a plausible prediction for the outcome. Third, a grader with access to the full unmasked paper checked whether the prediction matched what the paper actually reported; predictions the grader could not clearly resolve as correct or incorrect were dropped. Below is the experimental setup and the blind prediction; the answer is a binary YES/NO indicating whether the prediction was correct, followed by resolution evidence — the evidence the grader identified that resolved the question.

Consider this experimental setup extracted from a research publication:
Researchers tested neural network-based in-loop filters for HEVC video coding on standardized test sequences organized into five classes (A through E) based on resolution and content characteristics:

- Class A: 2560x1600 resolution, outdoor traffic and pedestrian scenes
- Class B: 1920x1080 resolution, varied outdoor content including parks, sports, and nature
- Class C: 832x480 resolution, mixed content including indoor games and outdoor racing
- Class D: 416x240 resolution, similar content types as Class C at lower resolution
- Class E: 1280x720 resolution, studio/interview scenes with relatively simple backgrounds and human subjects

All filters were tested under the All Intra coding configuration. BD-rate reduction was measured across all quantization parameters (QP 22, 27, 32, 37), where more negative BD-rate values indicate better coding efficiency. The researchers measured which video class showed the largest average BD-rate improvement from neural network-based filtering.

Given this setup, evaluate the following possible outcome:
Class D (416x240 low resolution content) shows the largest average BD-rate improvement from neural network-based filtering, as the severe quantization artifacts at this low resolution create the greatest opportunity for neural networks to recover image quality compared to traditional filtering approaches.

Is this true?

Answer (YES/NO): NO